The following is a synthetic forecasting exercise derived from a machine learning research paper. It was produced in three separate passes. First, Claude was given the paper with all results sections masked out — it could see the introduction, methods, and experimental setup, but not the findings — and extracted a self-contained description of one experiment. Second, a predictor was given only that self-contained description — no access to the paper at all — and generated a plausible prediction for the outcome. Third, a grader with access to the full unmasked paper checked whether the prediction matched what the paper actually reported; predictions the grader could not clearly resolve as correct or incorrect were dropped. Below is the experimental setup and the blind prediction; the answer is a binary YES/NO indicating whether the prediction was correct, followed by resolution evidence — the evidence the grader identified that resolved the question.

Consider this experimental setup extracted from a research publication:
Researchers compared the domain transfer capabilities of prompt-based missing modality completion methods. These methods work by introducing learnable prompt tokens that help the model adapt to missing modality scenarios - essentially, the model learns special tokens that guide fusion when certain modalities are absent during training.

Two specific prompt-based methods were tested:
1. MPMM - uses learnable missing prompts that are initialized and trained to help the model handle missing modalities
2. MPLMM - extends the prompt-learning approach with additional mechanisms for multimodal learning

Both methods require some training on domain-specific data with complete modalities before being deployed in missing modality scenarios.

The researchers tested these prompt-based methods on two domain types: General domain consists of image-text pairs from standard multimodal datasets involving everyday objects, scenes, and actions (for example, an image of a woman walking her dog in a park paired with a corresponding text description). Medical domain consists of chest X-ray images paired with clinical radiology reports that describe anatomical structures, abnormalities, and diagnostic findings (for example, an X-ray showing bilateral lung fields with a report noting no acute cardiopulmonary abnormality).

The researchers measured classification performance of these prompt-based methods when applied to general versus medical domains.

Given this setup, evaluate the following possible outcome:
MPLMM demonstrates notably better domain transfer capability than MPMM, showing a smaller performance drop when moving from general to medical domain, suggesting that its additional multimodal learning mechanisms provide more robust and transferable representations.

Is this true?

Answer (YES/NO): NO